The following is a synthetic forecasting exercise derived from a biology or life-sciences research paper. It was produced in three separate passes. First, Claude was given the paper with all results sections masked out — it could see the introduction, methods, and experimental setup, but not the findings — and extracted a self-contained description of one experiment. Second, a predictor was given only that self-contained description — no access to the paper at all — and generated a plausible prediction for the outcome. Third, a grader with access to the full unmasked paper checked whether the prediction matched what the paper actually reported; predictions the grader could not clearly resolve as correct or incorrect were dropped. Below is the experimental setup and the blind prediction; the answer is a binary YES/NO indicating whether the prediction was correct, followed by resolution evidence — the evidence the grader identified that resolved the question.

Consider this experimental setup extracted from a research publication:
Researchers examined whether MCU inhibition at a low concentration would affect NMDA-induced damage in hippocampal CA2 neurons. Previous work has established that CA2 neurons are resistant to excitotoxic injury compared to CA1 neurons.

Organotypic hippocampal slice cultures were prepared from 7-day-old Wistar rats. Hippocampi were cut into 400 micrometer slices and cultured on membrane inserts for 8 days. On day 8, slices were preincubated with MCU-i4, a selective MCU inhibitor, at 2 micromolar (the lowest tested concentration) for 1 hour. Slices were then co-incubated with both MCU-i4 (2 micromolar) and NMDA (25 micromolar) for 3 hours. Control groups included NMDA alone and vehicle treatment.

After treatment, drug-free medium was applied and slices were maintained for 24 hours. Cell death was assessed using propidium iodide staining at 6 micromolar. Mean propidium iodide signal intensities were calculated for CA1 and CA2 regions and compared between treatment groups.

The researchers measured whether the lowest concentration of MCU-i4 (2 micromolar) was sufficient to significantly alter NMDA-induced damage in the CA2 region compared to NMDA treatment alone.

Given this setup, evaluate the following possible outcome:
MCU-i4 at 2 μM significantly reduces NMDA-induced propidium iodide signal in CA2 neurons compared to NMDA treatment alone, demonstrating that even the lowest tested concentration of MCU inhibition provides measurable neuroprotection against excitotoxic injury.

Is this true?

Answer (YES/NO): NO